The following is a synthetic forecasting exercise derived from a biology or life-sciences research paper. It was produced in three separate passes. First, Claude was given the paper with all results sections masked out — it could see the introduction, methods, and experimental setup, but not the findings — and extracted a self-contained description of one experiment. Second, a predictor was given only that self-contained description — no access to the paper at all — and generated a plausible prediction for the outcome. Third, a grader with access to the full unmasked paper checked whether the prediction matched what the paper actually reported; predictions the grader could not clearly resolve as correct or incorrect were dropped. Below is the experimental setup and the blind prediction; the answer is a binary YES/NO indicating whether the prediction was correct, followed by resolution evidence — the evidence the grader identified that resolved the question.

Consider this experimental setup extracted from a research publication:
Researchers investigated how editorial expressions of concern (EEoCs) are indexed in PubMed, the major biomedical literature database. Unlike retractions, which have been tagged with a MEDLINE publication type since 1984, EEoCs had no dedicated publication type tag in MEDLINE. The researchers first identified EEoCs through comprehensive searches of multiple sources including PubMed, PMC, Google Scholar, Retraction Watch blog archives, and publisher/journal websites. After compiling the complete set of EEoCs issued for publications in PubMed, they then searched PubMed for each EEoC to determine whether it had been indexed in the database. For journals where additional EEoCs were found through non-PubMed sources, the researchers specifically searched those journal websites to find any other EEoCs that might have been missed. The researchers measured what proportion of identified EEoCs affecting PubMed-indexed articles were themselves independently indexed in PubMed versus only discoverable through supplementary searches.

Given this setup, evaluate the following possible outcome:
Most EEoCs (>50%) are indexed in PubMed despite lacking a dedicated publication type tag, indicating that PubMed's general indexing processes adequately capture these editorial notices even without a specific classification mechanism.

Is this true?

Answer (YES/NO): YES